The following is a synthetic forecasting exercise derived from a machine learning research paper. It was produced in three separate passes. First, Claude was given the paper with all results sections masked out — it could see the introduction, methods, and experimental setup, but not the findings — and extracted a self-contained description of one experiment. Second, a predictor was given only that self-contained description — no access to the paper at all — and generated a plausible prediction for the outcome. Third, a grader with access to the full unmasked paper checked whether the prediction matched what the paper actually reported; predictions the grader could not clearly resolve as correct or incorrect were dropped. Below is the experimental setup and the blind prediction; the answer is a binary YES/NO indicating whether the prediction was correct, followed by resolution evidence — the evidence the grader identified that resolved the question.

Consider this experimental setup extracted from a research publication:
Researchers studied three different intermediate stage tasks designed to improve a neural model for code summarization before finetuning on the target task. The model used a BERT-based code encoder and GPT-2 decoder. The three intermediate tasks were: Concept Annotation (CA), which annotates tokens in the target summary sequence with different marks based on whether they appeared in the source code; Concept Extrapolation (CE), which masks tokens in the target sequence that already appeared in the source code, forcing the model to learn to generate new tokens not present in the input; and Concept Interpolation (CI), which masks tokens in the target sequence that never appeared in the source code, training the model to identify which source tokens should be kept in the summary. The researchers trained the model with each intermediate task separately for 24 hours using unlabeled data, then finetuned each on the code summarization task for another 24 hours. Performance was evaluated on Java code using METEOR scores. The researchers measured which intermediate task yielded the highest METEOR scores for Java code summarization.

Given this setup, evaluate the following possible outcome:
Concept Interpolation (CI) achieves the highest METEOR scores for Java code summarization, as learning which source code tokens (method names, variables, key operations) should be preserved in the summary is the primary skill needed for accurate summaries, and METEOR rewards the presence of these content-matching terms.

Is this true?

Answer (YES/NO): NO